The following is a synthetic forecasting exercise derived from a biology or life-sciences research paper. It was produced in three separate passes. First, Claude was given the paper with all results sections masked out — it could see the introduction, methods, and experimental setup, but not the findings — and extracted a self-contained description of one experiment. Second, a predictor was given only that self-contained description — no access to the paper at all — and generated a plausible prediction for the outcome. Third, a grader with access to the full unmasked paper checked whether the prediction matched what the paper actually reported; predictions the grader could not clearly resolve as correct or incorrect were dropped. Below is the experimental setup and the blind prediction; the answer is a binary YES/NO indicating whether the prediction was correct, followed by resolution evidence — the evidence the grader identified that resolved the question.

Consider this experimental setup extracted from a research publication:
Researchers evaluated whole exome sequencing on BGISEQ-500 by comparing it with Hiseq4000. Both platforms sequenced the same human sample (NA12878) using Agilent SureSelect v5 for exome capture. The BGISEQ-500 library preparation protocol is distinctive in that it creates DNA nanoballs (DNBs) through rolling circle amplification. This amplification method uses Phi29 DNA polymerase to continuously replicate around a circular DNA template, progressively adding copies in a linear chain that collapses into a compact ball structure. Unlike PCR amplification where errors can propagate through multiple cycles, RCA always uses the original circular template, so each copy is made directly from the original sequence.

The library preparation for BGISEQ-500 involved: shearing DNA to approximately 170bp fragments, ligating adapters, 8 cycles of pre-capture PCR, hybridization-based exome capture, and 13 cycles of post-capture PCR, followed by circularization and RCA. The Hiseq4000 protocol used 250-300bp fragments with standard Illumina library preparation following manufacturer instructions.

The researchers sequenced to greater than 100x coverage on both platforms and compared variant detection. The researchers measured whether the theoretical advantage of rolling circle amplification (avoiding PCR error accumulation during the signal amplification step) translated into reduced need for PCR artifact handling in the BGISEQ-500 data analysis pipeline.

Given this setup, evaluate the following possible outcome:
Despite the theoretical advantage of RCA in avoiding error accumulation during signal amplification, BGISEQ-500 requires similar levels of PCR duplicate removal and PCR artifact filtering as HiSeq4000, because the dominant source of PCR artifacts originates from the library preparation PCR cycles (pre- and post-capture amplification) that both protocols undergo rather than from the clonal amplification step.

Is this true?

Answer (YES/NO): NO